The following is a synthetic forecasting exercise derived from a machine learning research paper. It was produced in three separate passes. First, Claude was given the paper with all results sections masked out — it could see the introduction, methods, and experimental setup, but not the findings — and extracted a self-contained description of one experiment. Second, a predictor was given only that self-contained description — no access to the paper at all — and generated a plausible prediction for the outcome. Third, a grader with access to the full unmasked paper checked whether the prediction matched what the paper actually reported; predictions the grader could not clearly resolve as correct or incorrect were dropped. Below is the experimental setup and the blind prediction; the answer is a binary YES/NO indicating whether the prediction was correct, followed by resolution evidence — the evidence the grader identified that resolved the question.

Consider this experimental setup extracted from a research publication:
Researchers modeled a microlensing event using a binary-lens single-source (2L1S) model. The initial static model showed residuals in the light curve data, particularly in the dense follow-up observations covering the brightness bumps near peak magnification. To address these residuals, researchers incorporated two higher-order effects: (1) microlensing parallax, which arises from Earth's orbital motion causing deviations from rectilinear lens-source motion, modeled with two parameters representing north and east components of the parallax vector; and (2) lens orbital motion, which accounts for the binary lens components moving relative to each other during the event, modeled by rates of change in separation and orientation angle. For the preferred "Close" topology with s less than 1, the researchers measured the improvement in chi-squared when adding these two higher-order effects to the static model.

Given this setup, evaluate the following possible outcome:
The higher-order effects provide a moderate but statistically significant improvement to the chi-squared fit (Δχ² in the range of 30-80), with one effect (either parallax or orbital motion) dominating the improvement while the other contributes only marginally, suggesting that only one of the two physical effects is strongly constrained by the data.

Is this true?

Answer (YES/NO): NO